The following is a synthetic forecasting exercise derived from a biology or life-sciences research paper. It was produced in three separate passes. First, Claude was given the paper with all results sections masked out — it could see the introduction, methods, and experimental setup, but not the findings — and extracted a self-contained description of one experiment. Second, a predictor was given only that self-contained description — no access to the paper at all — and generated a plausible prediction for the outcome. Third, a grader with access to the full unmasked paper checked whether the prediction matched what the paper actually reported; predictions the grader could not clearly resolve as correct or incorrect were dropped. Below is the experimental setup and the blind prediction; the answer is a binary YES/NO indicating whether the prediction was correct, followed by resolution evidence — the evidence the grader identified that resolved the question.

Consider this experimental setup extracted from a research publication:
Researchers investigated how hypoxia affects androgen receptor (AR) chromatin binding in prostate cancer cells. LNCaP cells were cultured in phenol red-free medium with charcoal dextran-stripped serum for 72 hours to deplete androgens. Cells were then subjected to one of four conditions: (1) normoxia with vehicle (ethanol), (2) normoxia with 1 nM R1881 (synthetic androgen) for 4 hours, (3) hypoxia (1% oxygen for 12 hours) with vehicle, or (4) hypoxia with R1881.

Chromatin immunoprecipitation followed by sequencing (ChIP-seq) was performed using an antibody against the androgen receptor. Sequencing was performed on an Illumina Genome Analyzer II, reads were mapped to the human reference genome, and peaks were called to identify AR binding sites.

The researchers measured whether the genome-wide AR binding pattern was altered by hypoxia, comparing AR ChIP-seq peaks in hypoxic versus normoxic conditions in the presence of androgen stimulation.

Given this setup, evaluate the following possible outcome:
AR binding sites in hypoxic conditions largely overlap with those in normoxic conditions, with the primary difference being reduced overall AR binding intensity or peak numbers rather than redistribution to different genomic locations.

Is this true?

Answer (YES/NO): YES